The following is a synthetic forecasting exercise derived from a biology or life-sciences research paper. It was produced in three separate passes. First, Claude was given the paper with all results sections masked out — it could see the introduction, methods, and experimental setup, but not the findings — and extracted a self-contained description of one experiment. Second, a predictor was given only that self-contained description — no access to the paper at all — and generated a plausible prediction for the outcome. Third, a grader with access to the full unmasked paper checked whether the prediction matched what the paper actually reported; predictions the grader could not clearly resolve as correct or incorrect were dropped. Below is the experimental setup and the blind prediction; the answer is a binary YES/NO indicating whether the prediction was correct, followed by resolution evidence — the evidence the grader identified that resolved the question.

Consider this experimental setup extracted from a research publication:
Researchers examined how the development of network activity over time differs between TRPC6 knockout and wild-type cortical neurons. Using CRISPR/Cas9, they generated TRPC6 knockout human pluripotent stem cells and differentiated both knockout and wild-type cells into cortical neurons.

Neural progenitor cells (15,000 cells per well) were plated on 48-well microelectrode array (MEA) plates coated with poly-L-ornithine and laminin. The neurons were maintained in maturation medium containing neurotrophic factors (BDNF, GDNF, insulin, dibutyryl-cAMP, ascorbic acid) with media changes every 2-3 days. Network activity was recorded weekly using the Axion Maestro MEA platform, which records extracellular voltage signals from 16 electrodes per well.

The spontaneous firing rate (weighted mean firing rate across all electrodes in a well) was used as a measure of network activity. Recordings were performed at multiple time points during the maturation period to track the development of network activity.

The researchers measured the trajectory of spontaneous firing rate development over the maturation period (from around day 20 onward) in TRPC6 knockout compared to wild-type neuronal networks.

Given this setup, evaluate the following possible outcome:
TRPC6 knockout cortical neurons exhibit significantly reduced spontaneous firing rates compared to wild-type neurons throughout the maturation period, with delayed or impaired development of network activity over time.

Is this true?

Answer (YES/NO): NO